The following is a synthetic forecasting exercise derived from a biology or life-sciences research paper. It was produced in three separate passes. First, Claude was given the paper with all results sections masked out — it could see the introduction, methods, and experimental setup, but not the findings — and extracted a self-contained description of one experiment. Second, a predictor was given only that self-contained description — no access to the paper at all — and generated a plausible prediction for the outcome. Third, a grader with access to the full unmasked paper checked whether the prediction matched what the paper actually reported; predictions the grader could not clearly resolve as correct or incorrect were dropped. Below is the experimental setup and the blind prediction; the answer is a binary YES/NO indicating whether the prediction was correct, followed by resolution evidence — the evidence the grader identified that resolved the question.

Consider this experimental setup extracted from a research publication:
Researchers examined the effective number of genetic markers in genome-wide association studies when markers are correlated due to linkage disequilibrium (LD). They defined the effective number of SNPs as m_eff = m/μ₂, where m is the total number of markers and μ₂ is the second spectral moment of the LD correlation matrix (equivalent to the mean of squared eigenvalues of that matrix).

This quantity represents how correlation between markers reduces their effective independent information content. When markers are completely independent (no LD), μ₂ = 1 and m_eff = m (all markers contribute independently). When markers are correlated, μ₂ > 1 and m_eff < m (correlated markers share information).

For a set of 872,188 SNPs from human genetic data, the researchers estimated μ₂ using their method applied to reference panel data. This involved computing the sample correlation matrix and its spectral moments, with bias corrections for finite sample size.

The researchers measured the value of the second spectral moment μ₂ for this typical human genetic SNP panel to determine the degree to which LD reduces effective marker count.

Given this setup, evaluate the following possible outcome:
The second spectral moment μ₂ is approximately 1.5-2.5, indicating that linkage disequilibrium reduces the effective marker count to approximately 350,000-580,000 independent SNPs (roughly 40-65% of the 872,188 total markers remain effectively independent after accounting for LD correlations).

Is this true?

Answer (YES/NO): NO